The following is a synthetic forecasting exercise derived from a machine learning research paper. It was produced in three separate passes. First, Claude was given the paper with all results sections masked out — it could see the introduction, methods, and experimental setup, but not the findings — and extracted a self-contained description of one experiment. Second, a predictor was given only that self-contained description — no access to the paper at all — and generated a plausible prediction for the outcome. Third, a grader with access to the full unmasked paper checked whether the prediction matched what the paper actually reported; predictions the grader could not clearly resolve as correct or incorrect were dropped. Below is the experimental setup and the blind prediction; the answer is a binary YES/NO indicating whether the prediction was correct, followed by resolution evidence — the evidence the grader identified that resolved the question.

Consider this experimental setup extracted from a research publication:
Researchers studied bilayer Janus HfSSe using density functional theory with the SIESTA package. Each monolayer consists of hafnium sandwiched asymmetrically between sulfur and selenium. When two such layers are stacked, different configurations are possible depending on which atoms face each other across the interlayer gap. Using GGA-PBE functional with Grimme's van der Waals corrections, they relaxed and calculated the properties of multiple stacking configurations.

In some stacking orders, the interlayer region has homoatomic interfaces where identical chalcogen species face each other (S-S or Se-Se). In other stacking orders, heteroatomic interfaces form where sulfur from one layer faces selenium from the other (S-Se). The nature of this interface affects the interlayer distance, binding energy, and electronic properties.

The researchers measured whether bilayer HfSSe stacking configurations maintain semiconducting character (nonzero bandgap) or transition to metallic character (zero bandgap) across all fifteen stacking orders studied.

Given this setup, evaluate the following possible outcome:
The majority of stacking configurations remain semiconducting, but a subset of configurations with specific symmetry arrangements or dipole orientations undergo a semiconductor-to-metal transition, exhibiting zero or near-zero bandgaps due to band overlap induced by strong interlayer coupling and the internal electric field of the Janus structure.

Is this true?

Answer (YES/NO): NO